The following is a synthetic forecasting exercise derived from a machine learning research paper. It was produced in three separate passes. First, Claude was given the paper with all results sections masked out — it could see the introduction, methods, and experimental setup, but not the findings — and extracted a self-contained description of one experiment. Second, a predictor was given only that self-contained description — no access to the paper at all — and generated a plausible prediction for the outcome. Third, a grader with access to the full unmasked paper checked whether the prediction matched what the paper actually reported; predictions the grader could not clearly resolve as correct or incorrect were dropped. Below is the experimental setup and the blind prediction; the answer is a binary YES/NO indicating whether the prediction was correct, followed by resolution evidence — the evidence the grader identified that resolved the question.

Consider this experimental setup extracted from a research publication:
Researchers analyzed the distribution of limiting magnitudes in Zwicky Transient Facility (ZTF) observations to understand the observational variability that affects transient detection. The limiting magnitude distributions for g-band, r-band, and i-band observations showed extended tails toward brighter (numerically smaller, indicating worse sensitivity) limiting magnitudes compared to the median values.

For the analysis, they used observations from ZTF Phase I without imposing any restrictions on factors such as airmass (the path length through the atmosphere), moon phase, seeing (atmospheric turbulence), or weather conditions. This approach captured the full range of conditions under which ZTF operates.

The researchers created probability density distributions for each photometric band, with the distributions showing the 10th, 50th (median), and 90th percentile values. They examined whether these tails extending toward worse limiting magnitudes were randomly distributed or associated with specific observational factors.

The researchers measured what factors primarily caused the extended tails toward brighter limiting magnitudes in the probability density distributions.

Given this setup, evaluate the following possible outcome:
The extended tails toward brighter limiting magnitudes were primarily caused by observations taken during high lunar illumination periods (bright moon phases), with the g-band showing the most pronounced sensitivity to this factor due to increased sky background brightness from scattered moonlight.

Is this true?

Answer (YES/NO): NO